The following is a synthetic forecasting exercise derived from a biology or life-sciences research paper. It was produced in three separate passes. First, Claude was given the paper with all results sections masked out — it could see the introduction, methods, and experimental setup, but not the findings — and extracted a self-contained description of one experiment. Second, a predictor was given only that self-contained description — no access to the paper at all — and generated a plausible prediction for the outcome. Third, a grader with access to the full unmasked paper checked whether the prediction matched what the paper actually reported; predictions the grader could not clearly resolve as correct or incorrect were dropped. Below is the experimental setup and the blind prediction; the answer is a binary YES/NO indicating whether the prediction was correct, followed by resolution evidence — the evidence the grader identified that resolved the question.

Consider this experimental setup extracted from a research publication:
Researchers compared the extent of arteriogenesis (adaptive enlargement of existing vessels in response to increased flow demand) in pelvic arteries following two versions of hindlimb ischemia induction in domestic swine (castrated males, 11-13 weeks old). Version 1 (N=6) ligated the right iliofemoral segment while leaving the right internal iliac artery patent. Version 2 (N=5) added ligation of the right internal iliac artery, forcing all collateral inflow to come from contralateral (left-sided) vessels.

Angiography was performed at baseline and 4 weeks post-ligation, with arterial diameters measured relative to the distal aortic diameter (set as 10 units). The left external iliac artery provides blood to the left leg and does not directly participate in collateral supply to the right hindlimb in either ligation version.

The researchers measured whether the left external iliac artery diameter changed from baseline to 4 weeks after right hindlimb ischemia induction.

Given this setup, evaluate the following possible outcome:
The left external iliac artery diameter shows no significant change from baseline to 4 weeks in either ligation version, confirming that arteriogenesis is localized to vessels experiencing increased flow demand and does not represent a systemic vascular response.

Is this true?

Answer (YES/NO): NO